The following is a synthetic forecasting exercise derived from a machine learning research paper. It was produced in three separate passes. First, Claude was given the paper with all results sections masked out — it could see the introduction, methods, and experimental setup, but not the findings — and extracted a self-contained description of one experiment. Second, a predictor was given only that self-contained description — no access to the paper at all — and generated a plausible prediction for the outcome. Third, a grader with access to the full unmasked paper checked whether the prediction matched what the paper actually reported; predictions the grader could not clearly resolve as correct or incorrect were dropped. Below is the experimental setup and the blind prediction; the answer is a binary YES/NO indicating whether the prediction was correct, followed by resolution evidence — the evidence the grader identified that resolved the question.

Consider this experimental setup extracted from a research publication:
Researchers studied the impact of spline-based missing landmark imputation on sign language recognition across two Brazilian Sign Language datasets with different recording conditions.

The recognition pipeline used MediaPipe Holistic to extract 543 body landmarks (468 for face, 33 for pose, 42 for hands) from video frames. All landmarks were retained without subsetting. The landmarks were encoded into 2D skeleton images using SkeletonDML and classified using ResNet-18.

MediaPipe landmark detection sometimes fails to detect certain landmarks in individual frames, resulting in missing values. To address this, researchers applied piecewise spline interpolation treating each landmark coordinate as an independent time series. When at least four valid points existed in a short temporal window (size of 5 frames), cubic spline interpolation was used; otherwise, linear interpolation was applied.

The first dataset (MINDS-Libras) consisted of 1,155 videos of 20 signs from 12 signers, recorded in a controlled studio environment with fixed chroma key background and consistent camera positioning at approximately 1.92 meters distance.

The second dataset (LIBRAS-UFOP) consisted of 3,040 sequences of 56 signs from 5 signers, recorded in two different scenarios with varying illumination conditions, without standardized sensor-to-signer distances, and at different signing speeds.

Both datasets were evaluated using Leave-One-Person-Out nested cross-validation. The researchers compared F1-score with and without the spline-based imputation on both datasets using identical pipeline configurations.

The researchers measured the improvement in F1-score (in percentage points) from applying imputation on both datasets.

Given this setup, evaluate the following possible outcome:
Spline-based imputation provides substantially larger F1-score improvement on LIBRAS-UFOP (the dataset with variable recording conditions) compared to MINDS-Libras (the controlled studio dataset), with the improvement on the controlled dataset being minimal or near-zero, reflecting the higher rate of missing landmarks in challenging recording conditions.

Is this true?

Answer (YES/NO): NO